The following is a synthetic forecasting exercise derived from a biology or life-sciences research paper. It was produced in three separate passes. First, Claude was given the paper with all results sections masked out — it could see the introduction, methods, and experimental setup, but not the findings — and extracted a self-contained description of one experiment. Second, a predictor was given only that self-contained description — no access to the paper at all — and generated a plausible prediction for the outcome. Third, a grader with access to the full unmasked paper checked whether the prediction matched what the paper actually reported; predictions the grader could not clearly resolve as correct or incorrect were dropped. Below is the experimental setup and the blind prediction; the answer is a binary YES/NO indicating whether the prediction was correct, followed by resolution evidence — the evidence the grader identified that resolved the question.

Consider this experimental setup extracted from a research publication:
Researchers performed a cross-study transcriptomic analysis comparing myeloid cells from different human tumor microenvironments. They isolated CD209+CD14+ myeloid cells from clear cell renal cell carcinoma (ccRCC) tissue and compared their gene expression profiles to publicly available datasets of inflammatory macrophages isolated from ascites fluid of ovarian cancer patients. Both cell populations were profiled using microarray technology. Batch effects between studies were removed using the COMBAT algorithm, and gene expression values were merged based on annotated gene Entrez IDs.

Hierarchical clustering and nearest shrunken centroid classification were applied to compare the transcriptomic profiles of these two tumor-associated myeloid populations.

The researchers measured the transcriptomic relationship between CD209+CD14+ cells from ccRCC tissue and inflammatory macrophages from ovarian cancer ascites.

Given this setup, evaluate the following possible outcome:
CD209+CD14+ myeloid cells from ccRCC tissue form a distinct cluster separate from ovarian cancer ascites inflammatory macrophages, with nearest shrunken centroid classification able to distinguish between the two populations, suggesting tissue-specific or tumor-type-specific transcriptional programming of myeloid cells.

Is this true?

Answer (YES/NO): NO